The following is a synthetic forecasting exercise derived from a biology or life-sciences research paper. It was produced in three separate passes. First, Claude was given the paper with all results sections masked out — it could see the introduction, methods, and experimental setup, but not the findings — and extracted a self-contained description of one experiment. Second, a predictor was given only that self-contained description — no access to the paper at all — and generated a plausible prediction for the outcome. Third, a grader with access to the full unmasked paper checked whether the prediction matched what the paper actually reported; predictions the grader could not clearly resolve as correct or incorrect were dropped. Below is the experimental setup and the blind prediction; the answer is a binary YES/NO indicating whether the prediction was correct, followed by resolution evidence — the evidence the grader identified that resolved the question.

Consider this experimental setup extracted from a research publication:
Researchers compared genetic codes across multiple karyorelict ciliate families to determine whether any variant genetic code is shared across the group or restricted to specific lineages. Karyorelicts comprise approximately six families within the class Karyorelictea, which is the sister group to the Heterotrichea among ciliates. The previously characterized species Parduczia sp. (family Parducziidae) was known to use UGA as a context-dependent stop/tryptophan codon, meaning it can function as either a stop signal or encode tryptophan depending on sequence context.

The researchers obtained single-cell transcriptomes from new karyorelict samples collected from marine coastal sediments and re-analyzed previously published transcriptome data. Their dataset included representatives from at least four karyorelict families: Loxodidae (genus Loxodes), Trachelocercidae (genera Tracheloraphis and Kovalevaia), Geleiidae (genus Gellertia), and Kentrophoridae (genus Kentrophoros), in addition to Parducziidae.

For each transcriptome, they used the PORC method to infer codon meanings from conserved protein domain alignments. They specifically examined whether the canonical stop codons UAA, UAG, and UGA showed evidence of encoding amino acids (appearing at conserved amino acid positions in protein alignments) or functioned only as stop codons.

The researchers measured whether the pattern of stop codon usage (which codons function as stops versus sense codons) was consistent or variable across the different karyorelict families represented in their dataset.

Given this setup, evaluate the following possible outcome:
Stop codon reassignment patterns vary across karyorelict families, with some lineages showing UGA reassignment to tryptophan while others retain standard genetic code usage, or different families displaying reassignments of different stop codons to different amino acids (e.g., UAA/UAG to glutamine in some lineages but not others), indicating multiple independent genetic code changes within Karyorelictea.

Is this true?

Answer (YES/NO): NO